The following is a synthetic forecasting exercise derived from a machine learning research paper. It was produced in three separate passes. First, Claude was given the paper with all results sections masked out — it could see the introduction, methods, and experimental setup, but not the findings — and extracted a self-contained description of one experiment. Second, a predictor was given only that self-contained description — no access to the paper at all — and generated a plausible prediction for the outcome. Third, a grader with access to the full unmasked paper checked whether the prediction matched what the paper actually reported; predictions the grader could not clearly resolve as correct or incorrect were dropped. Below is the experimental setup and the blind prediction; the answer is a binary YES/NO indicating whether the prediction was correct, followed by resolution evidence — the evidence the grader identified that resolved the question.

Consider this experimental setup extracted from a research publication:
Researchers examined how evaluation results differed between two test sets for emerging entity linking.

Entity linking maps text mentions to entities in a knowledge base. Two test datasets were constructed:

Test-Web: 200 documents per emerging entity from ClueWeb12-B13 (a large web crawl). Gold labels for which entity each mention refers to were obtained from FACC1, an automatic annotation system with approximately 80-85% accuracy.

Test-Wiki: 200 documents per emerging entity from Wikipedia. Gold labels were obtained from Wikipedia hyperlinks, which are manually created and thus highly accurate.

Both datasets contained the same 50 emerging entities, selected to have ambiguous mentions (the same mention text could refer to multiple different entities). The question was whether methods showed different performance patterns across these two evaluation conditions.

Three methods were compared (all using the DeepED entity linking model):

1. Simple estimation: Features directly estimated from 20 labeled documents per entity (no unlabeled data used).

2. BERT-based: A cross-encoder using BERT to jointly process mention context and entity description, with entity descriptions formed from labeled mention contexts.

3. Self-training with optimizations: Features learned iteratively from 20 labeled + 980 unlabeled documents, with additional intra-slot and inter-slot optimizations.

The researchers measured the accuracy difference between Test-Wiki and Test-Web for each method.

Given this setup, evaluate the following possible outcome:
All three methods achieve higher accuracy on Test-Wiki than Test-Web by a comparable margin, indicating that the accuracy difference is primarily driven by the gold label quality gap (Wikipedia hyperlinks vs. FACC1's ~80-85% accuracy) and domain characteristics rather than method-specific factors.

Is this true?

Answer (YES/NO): NO